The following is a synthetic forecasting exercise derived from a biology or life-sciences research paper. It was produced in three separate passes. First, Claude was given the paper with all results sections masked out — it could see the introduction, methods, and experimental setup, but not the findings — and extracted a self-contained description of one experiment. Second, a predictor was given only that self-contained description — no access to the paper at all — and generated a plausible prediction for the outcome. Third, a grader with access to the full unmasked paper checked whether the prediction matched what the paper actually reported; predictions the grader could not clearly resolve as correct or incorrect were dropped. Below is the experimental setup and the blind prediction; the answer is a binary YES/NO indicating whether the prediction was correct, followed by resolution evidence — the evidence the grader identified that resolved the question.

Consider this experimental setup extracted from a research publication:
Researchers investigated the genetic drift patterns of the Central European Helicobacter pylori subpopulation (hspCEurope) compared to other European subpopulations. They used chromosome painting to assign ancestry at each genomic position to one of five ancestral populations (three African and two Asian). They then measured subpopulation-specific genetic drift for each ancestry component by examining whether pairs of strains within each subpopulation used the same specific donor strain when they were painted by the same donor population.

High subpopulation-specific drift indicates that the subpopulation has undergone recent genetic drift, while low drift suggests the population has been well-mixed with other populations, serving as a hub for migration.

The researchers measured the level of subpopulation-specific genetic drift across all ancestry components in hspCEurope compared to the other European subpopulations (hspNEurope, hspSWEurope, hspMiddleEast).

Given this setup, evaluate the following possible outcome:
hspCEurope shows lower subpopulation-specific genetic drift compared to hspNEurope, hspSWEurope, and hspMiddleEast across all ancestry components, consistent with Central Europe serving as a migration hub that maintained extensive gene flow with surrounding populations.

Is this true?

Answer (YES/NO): YES